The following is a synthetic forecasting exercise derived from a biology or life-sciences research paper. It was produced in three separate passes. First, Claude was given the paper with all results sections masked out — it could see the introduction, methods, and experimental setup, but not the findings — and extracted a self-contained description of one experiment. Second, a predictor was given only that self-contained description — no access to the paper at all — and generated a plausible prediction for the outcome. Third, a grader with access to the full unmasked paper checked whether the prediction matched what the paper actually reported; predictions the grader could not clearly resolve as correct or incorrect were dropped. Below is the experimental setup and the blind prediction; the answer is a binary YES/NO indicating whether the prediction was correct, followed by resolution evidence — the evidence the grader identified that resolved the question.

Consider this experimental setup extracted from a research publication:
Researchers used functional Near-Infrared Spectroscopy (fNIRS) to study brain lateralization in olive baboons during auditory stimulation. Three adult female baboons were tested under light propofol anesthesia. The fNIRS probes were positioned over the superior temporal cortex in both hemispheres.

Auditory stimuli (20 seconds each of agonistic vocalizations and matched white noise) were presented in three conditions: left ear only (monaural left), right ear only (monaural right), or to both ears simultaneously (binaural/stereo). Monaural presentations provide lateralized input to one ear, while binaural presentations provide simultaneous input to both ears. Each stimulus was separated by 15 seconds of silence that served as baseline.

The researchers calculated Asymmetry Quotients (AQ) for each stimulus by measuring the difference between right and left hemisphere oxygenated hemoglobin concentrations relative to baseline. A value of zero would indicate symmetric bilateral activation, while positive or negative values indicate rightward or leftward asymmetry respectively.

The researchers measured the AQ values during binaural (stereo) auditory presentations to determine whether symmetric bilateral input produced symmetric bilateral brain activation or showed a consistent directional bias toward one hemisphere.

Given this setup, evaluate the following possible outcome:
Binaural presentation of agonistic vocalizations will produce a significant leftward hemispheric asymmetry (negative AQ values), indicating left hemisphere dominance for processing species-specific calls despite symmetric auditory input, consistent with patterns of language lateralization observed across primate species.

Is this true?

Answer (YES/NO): NO